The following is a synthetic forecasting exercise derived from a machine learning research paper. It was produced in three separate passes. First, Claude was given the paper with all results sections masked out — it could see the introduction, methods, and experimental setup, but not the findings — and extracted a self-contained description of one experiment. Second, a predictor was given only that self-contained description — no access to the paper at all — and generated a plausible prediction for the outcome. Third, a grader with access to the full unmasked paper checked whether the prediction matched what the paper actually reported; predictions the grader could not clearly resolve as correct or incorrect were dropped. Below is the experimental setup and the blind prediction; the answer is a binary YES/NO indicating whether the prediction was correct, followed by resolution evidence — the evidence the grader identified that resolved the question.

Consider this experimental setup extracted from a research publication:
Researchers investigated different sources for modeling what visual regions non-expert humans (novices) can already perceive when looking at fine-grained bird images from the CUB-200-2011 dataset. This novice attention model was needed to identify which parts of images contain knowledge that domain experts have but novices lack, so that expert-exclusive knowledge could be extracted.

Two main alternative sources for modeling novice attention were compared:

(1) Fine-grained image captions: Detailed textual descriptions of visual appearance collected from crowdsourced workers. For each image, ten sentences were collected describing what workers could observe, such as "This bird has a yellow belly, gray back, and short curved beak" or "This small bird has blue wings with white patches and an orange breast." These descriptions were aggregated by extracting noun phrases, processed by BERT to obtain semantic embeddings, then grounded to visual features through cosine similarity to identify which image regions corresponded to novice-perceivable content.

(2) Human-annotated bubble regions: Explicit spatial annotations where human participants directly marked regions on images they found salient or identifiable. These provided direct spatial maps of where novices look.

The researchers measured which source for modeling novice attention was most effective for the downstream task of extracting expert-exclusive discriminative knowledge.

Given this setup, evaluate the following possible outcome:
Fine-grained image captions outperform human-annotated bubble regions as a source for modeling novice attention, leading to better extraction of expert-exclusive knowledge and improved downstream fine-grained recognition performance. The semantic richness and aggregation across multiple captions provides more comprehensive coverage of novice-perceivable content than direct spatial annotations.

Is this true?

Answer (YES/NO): YES